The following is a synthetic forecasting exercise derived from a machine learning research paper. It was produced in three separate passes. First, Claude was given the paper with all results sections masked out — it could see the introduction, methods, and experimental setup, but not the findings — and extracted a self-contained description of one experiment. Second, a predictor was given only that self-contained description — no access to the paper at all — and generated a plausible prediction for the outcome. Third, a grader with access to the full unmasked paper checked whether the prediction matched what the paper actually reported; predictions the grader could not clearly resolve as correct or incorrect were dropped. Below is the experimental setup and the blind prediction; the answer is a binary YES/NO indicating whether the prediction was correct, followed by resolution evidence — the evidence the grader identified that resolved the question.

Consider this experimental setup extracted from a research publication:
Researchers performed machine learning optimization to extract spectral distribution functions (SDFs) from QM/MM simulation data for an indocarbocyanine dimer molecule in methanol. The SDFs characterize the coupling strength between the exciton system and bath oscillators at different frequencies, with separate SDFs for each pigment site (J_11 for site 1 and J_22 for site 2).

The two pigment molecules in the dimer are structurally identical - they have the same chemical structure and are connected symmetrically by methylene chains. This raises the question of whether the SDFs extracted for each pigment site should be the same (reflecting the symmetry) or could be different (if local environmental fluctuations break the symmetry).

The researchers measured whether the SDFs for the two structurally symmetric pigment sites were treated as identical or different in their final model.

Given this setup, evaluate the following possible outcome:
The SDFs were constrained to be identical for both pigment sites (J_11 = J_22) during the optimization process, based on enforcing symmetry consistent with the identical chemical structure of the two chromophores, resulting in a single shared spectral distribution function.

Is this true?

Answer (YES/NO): YES